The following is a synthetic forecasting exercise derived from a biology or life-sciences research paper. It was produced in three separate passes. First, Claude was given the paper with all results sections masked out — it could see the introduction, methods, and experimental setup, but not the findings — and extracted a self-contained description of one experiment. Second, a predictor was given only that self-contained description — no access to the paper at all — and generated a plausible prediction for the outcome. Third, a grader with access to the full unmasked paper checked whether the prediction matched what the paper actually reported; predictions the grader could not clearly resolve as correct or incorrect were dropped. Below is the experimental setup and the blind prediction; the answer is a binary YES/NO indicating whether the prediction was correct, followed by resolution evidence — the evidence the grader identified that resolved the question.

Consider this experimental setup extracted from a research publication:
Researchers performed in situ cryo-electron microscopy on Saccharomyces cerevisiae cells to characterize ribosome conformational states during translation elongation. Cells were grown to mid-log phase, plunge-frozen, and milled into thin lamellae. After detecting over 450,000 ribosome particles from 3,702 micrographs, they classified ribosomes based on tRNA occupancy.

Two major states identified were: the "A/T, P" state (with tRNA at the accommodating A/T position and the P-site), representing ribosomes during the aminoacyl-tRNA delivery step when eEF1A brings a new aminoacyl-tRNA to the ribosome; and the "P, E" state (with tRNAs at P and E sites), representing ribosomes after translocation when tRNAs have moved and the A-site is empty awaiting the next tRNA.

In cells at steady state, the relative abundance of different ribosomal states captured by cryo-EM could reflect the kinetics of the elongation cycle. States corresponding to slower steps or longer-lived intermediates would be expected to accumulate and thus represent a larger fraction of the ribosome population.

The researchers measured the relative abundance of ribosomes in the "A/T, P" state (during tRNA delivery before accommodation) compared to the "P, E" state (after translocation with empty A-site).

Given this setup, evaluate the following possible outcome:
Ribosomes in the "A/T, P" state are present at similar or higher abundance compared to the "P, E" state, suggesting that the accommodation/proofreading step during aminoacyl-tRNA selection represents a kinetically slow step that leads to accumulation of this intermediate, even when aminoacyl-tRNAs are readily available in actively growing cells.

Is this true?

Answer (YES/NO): YES